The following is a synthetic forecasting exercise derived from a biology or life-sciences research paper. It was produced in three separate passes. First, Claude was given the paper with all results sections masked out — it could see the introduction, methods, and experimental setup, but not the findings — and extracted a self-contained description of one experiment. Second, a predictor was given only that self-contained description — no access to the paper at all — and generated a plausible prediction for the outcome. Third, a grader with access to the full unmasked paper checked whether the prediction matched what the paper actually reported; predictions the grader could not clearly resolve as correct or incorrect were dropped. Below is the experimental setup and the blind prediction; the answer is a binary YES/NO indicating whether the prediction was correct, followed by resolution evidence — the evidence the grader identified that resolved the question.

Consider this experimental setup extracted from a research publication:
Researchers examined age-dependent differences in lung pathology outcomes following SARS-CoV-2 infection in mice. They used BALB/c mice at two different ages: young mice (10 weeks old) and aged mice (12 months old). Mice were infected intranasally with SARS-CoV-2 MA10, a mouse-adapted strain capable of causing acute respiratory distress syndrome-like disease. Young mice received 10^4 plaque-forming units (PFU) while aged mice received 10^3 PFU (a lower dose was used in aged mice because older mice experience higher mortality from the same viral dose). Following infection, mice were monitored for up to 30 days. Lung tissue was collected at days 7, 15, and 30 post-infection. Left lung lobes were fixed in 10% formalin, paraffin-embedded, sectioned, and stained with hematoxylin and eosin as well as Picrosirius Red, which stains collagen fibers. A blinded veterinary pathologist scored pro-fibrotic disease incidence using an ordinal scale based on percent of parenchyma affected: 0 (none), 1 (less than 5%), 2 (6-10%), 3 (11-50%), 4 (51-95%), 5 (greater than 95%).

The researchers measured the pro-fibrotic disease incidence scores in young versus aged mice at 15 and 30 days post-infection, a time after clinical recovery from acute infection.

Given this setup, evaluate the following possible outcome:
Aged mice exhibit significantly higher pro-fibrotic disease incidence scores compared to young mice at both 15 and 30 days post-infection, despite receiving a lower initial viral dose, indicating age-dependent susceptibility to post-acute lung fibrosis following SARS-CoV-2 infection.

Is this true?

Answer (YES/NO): NO